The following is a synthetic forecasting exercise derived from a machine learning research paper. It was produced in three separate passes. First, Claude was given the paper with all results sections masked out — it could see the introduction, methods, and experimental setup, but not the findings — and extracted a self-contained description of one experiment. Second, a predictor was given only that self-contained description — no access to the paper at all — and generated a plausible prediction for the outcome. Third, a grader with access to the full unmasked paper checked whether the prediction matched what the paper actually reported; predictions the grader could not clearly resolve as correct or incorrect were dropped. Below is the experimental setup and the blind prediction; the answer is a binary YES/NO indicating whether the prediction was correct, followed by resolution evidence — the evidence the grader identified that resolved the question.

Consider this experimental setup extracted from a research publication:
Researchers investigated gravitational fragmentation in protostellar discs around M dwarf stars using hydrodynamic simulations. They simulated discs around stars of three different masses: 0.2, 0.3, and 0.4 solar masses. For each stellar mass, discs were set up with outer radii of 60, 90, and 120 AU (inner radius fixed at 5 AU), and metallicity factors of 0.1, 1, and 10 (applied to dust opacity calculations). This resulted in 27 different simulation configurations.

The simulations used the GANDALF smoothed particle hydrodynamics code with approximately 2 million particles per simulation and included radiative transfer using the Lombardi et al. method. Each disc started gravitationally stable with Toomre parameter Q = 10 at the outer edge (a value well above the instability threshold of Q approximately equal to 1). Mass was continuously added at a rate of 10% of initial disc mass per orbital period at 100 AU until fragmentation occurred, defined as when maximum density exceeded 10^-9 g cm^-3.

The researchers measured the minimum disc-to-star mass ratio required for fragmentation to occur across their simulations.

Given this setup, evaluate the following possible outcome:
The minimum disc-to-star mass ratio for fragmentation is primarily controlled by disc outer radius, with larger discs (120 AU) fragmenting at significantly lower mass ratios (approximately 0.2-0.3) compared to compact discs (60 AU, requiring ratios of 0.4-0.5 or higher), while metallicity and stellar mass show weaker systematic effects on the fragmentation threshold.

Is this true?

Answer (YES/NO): NO